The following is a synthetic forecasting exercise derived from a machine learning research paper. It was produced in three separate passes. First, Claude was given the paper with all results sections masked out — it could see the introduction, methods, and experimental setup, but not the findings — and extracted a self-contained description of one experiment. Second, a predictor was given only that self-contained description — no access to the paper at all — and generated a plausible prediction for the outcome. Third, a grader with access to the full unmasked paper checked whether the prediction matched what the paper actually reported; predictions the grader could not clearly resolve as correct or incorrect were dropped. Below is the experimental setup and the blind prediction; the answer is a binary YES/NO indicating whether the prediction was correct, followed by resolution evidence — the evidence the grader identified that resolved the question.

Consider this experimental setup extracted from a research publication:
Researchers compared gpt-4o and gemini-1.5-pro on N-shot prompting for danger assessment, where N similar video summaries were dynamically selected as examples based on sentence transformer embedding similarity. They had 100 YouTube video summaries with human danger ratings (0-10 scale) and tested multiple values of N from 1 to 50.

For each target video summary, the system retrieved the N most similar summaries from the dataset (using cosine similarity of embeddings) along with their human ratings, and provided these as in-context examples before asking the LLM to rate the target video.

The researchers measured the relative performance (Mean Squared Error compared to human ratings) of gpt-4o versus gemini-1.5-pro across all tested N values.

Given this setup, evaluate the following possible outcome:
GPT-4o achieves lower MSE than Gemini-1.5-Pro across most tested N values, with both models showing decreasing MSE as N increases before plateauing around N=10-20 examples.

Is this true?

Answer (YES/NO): NO